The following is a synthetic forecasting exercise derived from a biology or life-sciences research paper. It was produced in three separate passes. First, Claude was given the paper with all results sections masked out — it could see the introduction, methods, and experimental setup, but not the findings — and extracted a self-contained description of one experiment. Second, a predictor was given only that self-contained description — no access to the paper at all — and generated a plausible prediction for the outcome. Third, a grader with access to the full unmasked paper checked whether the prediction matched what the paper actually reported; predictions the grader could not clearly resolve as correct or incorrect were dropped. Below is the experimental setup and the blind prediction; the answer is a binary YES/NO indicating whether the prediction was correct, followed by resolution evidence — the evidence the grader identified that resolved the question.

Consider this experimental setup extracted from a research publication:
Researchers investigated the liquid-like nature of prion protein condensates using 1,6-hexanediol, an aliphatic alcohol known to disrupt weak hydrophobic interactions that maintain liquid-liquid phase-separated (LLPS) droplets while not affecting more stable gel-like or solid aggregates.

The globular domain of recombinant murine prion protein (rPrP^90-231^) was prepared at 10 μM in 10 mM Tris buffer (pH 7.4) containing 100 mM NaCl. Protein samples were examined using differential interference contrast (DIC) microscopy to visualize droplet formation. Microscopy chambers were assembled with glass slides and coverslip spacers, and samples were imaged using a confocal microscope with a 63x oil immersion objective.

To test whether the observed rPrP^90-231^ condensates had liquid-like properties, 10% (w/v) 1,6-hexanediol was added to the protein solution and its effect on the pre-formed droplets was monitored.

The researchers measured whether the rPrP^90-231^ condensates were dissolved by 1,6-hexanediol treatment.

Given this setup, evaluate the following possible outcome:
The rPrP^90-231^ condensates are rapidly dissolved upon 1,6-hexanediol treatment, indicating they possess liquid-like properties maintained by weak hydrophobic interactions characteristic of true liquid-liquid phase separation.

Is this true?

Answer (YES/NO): YES